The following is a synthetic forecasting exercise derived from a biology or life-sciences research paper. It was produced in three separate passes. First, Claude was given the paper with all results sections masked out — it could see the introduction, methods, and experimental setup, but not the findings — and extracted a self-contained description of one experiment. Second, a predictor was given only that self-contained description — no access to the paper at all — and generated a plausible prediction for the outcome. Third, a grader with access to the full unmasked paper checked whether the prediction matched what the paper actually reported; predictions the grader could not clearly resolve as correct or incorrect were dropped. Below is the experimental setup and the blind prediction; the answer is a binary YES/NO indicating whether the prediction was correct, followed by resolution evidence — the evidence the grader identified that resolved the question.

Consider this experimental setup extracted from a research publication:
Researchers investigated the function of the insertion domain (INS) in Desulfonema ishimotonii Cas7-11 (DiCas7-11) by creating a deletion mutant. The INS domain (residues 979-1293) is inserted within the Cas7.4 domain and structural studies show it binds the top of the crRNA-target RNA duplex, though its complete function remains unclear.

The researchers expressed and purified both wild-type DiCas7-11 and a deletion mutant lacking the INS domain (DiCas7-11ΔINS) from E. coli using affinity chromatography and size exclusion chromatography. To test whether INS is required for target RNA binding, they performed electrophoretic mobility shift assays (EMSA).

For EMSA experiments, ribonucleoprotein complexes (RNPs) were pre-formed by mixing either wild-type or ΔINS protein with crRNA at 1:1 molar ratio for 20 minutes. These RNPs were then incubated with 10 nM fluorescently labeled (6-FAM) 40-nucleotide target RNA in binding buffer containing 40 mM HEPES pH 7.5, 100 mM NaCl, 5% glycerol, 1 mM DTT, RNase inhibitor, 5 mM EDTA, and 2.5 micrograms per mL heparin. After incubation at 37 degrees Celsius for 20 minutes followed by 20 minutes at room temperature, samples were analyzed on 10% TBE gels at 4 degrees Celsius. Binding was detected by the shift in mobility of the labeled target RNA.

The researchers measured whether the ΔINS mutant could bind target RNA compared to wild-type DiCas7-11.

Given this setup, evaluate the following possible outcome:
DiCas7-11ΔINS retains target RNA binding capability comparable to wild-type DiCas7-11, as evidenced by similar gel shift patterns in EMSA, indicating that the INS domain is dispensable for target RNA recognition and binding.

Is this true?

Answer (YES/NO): YES